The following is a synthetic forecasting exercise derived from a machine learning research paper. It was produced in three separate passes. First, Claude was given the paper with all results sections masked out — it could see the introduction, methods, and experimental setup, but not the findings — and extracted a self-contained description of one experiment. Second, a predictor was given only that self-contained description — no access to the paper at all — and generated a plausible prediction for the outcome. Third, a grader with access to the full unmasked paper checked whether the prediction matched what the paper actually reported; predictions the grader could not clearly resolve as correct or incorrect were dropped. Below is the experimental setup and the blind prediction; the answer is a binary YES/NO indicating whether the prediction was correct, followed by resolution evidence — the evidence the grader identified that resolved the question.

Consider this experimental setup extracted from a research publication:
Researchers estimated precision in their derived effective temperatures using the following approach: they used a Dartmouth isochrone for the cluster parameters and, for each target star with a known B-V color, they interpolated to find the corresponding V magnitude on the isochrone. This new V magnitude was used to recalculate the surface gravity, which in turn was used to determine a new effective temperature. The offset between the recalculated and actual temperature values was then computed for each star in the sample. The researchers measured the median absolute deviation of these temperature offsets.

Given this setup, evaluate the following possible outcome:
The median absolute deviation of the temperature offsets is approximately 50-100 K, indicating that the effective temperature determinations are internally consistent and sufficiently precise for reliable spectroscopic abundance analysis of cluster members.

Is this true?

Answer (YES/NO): YES